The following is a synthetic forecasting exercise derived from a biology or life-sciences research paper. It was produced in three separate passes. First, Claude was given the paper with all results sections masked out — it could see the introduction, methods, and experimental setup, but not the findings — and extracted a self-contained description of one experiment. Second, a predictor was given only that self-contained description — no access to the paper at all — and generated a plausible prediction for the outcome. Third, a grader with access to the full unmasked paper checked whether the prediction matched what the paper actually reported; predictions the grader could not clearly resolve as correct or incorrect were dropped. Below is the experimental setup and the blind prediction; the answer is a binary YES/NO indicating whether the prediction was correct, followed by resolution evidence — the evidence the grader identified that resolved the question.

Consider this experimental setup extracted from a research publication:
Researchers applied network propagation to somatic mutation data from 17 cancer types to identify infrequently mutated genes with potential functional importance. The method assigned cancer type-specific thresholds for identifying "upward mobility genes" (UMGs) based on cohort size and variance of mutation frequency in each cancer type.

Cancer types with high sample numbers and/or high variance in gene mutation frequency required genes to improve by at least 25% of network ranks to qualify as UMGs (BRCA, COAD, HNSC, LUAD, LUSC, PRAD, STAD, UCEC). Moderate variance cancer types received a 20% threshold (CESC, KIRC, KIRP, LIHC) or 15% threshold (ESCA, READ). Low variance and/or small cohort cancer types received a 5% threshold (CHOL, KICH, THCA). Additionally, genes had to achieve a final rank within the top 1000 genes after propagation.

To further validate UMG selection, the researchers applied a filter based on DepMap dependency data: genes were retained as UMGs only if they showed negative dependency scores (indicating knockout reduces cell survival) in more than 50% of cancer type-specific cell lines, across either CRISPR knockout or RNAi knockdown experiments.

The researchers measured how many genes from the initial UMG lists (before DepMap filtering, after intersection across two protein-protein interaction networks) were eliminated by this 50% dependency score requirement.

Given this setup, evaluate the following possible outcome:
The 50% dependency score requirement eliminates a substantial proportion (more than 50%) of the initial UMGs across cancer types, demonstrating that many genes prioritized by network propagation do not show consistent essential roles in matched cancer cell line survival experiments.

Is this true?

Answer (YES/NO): NO